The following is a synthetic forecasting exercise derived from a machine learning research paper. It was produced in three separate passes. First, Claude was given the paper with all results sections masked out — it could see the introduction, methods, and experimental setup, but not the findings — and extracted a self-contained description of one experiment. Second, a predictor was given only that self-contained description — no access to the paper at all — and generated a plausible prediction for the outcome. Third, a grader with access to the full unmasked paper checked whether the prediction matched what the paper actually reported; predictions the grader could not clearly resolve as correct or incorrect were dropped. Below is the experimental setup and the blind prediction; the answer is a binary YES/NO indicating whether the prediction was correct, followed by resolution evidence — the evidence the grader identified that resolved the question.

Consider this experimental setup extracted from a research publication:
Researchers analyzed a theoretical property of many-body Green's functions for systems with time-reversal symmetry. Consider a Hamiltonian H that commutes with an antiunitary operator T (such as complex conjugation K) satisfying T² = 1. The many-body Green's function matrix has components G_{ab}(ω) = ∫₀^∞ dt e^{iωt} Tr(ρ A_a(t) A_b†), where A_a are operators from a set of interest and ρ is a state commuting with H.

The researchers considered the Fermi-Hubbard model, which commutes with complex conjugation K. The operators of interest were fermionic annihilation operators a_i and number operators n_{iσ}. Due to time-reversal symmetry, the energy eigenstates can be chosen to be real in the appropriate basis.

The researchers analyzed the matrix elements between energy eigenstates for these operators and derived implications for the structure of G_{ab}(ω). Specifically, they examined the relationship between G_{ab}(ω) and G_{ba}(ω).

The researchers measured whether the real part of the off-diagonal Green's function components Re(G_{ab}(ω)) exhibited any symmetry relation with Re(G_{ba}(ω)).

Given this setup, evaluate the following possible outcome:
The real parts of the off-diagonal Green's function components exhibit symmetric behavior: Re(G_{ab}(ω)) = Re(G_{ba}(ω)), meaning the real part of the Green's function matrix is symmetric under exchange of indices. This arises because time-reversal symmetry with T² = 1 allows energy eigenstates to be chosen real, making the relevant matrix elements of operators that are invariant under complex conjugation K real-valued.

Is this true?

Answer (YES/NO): YES